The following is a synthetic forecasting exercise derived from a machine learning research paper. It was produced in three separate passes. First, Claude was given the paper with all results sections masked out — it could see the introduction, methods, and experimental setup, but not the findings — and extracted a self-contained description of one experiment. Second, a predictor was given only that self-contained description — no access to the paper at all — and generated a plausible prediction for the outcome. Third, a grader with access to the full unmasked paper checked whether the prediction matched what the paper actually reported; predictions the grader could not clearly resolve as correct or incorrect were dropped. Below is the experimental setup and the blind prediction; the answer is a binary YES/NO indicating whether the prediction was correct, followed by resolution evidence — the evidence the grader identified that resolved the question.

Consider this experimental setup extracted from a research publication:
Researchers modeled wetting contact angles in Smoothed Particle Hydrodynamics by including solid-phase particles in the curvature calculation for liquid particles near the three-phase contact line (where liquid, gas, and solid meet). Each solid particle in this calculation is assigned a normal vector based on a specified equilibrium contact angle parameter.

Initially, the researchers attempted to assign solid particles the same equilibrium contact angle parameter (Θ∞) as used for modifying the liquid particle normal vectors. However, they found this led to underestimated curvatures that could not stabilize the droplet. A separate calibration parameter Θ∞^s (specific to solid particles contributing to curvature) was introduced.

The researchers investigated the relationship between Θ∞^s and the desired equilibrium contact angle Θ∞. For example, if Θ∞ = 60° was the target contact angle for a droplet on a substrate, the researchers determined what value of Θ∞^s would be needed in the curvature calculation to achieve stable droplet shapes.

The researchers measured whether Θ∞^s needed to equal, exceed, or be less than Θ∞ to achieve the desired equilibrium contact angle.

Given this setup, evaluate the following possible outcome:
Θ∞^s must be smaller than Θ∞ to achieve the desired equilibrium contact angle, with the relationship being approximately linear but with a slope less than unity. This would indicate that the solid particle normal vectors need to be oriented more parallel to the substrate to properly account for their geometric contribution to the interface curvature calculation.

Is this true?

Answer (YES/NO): NO